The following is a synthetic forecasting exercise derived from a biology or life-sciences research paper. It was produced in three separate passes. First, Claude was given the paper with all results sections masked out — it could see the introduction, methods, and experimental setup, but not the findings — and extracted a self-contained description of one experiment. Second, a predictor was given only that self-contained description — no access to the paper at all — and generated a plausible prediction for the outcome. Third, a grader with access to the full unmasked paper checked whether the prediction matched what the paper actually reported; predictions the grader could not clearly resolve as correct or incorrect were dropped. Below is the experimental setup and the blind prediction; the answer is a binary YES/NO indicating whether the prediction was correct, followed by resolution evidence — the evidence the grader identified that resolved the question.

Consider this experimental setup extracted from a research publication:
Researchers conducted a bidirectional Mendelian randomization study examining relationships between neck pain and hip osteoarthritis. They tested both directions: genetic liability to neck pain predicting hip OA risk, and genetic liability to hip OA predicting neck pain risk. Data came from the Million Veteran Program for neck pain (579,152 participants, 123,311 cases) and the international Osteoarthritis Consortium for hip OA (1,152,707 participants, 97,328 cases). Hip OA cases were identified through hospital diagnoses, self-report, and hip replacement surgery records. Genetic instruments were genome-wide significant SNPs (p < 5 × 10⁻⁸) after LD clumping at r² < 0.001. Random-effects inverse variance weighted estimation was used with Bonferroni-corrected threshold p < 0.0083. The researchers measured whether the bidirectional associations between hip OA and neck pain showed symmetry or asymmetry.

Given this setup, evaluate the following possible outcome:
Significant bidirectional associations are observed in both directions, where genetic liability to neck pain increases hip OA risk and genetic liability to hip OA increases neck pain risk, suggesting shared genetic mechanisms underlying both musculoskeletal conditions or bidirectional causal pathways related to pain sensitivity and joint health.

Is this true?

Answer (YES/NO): NO